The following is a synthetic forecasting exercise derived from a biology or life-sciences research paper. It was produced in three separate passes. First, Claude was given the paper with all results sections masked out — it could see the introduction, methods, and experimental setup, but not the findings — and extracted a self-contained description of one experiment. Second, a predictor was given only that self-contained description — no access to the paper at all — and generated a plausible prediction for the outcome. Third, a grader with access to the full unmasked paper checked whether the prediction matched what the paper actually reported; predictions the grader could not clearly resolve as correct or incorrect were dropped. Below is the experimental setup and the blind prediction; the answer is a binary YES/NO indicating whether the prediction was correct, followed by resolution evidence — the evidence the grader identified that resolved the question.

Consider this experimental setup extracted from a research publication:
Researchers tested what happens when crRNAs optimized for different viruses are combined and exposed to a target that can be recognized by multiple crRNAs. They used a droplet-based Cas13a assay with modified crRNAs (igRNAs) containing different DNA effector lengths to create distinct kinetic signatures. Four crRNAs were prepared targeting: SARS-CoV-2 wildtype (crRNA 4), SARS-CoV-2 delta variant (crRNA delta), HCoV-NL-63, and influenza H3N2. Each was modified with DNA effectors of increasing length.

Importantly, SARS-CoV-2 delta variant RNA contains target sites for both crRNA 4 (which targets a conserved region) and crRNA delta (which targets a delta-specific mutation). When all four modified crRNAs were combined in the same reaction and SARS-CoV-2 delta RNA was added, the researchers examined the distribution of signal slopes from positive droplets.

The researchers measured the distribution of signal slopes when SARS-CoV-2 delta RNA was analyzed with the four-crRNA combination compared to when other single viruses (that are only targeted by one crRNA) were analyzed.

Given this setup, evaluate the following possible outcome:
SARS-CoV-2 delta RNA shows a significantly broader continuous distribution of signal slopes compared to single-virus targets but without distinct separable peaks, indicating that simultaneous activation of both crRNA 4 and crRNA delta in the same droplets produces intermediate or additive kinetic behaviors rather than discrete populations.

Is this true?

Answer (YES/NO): NO